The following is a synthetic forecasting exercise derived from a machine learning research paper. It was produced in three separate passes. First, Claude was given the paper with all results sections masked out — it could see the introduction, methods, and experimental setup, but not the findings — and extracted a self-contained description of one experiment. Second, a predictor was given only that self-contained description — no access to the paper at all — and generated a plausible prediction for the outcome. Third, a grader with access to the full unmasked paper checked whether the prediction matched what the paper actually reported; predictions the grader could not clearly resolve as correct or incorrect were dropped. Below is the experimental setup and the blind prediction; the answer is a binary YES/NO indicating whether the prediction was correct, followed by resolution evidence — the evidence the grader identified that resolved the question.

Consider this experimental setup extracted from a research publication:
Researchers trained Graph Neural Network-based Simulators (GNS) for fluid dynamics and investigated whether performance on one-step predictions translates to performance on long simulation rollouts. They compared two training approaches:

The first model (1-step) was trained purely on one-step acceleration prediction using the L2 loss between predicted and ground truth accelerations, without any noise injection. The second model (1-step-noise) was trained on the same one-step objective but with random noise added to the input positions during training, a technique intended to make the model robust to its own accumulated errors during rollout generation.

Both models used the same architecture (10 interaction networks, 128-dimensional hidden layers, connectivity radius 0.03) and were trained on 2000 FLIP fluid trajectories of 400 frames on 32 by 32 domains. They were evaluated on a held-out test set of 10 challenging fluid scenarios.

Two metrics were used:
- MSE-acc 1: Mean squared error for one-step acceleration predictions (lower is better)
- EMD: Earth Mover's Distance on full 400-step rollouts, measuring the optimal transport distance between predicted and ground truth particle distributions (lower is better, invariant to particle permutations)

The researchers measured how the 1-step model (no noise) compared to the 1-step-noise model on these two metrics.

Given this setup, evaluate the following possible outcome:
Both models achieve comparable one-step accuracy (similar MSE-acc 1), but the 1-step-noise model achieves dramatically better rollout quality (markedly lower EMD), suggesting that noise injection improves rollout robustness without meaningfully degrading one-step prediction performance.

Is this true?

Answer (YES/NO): NO